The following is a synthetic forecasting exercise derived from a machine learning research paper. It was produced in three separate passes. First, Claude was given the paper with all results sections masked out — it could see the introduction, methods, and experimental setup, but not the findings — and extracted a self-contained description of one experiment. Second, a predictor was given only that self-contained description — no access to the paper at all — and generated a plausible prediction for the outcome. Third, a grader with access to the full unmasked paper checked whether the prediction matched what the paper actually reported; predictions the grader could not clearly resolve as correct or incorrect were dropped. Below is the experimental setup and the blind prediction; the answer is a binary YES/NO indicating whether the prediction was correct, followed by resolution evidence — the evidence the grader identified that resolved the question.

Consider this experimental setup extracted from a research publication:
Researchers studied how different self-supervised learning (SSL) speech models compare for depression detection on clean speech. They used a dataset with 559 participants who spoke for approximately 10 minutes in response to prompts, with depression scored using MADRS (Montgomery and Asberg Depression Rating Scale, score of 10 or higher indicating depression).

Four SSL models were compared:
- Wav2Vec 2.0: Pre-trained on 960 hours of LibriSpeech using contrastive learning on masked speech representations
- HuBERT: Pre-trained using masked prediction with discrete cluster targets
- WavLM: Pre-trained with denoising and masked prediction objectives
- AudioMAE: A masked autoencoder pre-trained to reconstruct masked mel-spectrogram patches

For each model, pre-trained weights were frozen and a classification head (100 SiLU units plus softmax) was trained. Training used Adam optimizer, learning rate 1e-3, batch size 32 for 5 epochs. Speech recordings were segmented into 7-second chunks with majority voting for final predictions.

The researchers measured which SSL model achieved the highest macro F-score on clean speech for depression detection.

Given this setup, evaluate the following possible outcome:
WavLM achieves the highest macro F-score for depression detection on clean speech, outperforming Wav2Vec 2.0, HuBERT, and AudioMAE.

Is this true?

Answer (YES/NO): YES